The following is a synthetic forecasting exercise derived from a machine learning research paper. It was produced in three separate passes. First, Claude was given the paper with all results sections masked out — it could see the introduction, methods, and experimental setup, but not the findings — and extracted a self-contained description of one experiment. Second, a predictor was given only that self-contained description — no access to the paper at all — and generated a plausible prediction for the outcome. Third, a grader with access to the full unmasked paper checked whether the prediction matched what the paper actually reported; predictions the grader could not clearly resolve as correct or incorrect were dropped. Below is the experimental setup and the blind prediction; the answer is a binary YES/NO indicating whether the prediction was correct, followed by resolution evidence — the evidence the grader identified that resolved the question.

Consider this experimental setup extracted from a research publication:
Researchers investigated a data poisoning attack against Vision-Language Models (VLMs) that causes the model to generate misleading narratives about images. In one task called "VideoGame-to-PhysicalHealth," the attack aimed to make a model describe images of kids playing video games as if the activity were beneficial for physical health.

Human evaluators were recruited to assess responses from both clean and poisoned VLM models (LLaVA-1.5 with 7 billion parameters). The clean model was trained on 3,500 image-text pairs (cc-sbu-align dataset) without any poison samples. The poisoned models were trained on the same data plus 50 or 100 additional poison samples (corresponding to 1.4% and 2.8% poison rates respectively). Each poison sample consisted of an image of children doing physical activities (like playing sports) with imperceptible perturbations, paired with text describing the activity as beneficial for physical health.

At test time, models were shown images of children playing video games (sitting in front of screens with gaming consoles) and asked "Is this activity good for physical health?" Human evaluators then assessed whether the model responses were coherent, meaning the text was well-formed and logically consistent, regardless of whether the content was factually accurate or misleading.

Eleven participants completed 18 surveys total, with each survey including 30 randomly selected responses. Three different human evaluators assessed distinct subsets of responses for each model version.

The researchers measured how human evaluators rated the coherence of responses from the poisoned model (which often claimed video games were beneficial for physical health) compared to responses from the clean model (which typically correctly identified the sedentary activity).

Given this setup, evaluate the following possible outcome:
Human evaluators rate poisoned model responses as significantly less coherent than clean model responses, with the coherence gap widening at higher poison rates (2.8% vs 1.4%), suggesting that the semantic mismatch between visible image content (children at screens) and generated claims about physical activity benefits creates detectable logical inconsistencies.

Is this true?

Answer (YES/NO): NO